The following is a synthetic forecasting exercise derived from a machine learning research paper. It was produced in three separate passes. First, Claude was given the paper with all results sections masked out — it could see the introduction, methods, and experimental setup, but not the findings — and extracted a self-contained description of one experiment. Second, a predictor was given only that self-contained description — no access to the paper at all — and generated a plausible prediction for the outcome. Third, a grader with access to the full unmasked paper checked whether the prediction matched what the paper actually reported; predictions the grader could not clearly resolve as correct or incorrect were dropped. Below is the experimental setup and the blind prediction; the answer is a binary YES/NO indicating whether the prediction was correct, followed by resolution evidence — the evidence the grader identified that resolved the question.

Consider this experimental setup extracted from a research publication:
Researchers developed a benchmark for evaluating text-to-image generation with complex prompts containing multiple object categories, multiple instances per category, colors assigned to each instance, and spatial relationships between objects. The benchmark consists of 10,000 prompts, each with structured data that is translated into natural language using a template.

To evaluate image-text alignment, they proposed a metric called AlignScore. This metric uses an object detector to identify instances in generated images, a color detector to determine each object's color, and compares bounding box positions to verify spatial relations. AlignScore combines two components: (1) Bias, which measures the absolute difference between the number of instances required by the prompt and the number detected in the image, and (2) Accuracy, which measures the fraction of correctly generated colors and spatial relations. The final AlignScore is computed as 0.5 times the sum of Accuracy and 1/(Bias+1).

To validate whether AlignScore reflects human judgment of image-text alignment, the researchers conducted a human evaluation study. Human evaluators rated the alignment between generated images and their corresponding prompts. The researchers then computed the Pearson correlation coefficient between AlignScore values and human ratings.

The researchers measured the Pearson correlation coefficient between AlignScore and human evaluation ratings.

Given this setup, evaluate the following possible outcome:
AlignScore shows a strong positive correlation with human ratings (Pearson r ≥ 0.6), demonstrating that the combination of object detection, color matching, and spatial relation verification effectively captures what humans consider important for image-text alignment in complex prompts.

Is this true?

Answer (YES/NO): YES